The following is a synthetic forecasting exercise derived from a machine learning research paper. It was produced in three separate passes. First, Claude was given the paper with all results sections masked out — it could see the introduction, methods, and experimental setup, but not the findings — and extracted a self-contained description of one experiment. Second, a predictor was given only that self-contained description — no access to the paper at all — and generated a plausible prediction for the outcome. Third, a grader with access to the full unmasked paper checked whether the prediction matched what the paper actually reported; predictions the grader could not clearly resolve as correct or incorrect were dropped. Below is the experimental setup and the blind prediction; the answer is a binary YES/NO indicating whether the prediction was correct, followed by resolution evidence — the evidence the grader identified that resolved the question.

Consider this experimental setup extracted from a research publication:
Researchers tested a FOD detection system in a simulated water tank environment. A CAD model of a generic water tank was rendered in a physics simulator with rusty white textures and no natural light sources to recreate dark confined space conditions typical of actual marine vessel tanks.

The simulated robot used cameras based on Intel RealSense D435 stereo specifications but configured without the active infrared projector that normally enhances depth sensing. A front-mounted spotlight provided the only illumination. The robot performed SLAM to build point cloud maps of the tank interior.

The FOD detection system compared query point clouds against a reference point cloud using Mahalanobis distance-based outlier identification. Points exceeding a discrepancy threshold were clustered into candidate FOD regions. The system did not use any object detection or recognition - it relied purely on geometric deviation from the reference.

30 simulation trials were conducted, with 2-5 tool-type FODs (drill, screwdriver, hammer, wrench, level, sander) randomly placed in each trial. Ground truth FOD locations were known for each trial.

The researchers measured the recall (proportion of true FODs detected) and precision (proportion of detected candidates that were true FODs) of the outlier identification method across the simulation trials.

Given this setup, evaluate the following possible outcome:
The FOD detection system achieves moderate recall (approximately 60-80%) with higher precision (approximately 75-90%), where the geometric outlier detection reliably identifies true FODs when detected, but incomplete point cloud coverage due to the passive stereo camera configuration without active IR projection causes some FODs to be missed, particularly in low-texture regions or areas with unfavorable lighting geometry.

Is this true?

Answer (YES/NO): NO